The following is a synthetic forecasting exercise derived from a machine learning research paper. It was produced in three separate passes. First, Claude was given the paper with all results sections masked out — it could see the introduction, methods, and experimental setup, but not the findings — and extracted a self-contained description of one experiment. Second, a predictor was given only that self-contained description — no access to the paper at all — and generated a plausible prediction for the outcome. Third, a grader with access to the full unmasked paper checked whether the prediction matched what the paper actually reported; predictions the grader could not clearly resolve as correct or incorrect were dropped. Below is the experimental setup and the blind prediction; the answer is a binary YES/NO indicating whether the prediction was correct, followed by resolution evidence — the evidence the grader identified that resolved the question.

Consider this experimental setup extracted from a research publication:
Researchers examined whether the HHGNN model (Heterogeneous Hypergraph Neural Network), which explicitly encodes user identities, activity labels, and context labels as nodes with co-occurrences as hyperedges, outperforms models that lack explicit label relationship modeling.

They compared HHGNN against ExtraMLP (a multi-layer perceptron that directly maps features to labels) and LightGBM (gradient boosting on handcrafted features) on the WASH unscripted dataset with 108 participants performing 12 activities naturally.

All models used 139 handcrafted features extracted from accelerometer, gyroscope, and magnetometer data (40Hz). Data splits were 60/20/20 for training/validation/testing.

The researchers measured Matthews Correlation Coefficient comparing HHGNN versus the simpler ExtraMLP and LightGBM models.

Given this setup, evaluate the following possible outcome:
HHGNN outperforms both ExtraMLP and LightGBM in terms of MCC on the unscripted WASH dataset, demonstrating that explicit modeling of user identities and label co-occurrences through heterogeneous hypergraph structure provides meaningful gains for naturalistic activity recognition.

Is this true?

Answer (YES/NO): NO